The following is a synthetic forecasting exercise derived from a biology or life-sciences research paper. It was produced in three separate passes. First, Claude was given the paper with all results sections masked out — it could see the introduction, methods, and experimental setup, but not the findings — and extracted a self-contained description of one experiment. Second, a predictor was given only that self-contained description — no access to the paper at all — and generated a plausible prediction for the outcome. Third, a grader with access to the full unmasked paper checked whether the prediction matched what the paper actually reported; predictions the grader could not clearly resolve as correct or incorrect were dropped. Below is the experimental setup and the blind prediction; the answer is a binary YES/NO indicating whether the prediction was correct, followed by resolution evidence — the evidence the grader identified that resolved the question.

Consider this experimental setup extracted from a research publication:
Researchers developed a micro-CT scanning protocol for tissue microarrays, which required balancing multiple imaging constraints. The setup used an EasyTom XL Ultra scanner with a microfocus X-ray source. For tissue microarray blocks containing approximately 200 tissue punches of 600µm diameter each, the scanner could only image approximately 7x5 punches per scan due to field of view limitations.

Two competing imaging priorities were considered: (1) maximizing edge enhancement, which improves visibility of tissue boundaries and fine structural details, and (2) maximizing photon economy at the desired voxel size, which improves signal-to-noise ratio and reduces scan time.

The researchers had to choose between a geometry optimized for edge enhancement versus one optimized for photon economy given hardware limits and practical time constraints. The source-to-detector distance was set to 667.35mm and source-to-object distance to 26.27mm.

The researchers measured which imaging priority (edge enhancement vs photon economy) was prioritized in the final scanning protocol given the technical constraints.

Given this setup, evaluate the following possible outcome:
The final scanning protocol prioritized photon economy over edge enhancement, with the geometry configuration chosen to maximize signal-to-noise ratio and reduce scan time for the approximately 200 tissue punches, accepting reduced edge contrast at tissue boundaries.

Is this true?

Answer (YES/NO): YES